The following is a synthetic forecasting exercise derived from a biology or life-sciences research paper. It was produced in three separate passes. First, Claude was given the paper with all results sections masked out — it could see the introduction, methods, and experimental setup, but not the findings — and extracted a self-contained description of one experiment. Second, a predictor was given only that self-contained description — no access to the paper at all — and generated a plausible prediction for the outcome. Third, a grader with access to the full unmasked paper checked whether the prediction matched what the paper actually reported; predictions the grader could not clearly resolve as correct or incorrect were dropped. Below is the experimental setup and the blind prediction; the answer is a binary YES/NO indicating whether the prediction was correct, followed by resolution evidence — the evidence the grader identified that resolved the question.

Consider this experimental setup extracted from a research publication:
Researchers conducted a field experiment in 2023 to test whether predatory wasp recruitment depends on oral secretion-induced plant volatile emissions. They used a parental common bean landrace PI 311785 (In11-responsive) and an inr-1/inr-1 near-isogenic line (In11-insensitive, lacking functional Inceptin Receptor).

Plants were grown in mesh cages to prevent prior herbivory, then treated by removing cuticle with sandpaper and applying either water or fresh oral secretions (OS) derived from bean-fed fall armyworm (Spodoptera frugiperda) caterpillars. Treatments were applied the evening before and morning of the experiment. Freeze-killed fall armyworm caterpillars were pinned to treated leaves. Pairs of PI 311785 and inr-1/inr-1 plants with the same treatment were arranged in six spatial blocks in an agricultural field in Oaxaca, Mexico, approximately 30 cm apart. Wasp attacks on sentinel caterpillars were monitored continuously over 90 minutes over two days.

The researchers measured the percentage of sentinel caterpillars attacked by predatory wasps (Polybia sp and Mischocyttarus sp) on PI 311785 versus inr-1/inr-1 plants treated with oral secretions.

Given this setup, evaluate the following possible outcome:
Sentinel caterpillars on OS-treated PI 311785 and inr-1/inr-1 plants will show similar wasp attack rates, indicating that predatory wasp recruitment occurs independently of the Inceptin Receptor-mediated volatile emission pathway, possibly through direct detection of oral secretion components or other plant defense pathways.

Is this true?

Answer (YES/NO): NO